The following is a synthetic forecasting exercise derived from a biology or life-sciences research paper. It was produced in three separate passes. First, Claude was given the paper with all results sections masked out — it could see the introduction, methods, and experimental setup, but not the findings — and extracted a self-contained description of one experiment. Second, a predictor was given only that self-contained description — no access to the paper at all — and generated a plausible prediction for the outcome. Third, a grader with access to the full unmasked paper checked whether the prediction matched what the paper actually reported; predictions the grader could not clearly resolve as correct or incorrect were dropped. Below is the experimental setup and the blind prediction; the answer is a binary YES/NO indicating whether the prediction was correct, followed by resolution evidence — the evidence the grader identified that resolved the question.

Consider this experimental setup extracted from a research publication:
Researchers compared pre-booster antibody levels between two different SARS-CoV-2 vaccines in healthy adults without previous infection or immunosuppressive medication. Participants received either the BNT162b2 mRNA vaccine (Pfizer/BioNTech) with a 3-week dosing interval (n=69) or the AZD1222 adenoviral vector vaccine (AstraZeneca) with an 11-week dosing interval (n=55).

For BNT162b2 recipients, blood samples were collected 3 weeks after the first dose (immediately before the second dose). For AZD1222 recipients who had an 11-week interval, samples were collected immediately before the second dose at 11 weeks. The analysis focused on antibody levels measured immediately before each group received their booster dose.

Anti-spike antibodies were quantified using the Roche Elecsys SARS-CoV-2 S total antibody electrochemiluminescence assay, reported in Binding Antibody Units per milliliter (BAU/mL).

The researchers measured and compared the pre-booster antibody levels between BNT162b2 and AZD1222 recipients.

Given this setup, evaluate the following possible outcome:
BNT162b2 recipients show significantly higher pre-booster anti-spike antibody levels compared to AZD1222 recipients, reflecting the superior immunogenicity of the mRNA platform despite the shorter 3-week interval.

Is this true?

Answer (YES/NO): NO